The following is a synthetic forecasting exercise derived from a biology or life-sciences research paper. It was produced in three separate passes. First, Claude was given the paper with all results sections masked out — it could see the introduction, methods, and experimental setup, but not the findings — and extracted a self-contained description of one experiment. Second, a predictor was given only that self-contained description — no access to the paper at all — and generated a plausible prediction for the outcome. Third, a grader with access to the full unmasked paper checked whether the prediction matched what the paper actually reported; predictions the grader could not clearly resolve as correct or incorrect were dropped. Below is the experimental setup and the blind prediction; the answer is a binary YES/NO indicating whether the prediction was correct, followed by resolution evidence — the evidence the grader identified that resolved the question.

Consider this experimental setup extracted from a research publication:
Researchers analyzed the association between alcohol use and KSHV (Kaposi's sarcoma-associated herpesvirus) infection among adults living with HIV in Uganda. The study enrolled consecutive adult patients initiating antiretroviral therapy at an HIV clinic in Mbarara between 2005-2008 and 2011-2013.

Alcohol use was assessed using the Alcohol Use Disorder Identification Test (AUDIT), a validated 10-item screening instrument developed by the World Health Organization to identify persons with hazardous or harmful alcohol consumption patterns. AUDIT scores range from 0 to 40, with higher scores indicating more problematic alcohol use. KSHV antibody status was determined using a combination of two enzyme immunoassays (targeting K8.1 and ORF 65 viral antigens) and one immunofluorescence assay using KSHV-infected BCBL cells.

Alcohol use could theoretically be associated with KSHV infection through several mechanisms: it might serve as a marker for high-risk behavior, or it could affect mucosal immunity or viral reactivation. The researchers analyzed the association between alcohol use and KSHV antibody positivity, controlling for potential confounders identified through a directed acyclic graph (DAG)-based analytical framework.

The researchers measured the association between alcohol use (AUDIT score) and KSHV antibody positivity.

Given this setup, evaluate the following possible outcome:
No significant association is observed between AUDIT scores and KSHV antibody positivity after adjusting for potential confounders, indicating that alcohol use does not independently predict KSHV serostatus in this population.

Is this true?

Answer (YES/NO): YES